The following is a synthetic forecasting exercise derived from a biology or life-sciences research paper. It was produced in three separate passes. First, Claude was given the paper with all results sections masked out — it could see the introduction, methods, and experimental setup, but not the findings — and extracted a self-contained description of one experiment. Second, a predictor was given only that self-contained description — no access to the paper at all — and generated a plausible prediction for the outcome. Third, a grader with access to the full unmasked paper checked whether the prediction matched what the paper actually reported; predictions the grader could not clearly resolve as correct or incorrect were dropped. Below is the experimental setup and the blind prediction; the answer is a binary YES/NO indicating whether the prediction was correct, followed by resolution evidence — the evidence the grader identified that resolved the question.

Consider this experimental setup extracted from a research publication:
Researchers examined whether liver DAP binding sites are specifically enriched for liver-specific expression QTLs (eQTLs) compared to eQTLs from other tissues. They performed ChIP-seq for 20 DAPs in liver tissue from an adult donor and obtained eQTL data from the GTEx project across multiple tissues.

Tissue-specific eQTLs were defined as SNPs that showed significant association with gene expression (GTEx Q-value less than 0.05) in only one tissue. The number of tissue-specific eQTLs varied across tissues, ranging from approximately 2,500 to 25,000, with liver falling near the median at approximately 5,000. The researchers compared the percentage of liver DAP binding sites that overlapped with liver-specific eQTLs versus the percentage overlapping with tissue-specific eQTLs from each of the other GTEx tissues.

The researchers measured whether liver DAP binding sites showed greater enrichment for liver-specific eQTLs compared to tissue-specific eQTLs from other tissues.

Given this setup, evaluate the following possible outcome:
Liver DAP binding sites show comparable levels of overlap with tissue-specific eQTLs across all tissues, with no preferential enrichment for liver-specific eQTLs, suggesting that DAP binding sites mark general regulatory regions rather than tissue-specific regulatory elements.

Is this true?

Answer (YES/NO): NO